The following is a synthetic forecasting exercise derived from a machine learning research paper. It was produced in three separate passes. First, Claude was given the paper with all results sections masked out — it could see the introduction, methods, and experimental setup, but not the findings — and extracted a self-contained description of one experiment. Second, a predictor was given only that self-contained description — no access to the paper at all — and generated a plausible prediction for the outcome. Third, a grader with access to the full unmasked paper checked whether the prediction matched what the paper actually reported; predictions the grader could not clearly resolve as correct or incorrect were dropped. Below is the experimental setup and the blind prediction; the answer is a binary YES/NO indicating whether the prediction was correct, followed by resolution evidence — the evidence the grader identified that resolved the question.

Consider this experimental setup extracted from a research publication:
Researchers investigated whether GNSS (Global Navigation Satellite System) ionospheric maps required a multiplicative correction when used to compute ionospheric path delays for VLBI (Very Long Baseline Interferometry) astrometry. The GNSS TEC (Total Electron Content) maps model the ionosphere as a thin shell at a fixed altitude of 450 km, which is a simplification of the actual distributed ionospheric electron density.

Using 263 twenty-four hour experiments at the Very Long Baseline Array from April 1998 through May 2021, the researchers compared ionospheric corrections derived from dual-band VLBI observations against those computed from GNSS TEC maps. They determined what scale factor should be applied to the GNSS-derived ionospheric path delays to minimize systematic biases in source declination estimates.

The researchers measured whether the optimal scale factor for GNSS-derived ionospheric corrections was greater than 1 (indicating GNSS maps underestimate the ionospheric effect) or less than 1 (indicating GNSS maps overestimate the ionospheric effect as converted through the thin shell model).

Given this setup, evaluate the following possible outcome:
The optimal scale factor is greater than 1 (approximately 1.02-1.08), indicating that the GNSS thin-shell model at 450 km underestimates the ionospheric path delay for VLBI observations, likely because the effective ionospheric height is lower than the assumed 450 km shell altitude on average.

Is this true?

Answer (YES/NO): NO